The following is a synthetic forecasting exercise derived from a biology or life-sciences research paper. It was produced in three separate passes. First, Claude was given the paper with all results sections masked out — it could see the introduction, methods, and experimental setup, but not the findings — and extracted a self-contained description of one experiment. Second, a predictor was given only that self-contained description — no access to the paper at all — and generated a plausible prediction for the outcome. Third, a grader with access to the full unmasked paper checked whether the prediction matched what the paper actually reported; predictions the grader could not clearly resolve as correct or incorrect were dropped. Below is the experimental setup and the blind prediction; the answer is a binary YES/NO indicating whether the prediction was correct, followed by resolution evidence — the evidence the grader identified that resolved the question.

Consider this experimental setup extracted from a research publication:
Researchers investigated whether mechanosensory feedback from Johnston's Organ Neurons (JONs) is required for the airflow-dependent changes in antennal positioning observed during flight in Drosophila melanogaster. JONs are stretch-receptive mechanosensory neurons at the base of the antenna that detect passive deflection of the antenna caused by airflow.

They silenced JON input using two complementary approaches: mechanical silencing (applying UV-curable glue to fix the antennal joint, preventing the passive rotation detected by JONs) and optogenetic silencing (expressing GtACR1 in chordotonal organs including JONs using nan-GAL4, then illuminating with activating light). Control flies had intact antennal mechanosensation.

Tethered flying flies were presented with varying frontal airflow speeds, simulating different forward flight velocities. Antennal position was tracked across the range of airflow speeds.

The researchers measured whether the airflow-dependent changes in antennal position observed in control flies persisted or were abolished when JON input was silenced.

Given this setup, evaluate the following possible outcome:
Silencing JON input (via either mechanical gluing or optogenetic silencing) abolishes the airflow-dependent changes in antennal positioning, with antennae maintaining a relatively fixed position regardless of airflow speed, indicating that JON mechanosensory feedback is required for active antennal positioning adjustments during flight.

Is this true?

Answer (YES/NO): NO